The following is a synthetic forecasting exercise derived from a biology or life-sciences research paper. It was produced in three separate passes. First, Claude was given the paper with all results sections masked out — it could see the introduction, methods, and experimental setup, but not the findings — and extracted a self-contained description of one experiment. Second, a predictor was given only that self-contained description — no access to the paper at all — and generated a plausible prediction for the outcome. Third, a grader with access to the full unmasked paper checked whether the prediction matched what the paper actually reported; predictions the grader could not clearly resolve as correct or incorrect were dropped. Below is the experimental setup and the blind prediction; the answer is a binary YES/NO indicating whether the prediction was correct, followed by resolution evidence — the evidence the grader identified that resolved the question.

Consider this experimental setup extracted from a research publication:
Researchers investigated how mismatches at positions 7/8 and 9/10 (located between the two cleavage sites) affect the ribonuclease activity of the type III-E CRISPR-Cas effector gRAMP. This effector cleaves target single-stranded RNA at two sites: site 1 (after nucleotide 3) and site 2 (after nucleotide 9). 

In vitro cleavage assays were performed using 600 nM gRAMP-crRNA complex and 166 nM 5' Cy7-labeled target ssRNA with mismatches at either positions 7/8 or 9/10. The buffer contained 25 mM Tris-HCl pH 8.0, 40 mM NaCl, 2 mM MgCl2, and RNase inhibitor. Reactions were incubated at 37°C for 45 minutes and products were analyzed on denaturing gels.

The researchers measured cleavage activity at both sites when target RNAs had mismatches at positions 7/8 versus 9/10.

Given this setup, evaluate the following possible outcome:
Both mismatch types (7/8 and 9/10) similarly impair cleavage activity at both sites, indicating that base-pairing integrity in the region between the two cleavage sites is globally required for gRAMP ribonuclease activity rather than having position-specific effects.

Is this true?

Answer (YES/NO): NO